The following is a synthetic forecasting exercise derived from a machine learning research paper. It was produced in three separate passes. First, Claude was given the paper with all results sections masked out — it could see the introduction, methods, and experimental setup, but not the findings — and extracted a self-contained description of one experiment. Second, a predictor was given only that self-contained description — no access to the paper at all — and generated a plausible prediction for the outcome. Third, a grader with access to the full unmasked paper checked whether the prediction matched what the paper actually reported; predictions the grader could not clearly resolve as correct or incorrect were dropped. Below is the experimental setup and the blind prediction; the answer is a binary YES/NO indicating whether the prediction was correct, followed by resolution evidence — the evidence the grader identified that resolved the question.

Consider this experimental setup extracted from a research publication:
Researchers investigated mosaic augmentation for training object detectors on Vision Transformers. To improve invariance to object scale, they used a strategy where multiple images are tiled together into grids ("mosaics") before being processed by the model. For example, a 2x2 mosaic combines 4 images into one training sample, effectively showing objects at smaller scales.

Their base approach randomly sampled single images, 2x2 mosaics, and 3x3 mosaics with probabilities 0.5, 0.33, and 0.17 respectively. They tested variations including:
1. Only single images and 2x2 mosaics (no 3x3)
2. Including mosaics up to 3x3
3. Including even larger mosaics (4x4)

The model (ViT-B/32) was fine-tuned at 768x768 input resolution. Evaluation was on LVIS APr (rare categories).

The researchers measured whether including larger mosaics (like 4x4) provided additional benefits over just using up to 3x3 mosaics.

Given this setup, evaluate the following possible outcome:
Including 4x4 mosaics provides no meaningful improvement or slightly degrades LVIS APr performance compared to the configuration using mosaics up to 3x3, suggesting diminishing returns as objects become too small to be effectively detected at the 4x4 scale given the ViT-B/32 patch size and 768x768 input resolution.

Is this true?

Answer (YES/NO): YES